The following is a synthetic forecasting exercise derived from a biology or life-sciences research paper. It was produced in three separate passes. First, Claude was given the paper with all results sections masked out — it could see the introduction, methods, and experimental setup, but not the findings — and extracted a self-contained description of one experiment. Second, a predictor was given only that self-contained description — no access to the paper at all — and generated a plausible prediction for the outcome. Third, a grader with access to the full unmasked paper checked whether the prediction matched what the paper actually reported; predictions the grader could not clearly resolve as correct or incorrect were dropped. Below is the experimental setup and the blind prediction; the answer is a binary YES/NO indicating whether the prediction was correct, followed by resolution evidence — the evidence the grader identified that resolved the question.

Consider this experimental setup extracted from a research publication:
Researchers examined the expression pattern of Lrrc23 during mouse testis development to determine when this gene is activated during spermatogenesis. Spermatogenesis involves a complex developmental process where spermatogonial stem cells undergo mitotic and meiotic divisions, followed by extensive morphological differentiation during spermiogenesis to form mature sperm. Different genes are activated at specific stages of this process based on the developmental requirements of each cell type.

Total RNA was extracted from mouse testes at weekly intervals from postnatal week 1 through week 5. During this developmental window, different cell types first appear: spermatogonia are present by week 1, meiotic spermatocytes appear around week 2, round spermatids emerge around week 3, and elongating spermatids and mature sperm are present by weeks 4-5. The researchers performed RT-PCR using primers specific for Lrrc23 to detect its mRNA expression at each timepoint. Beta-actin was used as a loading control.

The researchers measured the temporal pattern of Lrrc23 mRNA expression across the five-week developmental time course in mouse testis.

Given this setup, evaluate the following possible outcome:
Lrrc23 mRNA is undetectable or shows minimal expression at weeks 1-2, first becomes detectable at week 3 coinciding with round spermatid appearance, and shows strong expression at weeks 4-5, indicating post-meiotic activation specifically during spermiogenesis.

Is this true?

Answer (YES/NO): NO